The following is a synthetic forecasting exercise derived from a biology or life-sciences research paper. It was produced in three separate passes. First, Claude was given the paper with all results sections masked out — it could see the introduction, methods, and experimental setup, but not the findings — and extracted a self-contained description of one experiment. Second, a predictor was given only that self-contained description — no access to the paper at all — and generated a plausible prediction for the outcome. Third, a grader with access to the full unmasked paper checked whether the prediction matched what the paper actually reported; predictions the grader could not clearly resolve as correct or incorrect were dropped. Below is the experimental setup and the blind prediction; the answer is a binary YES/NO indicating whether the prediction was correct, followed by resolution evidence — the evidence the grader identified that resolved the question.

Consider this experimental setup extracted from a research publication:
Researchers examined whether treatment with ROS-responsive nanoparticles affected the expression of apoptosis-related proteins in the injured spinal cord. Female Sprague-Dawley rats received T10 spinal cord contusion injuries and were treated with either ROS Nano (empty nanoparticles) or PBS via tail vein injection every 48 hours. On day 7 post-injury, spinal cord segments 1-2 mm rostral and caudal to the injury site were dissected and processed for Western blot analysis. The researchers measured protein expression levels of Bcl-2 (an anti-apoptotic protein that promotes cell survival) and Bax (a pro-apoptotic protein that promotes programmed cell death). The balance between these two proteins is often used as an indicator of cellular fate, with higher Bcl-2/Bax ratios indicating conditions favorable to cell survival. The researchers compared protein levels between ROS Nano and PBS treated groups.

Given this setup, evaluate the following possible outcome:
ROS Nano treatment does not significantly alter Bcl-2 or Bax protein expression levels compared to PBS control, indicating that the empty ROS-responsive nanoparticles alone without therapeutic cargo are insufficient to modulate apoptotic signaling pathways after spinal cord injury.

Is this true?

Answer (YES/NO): NO